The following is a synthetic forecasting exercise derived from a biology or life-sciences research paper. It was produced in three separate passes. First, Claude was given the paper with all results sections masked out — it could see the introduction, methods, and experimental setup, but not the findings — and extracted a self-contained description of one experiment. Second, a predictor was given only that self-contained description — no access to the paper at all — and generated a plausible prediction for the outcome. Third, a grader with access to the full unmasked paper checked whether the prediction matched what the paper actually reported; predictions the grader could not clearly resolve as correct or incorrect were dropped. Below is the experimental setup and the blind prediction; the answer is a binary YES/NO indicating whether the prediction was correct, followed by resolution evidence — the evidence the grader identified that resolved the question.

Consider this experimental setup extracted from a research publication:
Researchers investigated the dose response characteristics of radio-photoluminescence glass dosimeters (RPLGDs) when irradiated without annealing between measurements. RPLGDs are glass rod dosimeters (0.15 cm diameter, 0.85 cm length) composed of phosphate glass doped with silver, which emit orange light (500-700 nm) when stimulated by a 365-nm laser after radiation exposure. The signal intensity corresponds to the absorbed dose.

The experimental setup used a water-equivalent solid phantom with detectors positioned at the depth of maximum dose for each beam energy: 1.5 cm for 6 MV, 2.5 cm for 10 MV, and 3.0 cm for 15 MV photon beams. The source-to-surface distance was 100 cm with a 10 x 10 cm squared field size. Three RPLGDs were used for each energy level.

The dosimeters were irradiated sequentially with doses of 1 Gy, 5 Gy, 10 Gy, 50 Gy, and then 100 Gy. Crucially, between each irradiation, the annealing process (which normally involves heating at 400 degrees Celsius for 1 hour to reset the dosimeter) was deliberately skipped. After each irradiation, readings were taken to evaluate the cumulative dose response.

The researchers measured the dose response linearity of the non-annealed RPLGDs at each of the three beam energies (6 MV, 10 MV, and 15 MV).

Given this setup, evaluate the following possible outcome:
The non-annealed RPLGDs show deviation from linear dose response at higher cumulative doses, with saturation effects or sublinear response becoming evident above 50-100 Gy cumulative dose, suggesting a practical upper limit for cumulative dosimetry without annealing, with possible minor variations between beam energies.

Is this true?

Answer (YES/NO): NO